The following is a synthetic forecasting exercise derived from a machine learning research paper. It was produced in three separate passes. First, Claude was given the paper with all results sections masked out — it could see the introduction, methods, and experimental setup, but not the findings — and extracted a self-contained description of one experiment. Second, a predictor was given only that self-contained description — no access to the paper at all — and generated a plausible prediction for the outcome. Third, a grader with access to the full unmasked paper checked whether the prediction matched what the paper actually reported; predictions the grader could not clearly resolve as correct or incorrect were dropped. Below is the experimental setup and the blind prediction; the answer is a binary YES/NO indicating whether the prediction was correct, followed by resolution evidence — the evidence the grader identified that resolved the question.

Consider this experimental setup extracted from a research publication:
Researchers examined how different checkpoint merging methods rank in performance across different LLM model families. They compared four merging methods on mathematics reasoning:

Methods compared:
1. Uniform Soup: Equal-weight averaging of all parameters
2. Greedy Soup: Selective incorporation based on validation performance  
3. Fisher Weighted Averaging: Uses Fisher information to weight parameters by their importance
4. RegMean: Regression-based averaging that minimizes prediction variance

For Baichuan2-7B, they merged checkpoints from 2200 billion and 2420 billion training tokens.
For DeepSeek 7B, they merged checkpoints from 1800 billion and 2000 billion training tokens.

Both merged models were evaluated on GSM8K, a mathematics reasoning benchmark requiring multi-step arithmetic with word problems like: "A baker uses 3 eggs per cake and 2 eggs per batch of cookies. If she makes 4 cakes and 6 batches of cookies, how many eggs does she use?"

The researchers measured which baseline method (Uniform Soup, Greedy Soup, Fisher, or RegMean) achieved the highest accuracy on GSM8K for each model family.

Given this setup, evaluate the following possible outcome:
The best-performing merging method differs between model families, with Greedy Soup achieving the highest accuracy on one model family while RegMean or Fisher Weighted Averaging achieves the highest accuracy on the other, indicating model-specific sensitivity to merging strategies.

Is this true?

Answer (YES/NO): YES